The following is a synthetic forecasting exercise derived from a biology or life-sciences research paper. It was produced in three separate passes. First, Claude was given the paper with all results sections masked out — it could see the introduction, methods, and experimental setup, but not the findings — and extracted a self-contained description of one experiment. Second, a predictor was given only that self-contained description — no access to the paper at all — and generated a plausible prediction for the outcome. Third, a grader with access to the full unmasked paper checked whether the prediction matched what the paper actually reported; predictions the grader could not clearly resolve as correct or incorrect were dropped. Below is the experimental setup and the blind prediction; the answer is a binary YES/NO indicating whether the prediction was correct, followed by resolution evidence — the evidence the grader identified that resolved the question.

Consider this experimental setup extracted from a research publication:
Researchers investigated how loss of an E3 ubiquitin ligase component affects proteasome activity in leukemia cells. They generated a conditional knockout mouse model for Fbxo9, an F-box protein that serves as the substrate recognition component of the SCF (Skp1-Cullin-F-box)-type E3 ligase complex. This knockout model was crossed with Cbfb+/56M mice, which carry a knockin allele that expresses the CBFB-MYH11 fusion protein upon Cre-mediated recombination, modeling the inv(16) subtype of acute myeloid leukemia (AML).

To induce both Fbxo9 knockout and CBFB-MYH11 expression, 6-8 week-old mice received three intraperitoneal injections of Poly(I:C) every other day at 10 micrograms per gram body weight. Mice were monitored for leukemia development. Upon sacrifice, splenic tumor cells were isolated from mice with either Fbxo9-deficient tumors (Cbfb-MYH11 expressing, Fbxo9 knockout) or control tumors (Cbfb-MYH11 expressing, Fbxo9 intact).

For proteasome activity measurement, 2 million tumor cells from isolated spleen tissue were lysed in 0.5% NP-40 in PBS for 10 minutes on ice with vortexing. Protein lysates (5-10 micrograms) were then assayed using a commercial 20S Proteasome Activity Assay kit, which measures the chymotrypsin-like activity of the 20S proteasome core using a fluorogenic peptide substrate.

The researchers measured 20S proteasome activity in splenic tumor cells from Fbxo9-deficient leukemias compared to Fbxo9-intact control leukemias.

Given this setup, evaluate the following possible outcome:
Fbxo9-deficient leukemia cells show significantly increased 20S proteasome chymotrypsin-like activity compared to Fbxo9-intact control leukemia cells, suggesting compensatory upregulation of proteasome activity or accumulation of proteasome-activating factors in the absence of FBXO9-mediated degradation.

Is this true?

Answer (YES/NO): YES